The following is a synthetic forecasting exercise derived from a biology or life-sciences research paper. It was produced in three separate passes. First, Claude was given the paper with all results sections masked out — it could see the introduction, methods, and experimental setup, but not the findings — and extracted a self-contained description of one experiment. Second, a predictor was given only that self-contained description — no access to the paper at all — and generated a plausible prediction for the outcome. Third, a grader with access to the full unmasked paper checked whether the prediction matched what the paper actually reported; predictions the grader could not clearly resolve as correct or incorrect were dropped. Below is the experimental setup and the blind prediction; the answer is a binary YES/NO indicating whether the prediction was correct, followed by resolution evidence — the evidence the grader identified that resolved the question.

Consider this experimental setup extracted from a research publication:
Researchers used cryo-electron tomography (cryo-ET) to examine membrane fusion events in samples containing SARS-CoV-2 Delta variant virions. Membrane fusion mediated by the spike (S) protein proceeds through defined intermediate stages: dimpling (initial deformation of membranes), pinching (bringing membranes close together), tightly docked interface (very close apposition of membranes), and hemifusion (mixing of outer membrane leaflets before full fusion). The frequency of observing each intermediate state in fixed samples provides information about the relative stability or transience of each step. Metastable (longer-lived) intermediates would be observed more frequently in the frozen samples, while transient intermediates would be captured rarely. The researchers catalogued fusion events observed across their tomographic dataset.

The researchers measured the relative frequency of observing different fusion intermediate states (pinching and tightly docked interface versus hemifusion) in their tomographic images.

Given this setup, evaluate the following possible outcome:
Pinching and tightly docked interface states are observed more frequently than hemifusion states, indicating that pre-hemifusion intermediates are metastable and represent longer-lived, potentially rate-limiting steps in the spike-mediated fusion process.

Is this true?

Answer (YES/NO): YES